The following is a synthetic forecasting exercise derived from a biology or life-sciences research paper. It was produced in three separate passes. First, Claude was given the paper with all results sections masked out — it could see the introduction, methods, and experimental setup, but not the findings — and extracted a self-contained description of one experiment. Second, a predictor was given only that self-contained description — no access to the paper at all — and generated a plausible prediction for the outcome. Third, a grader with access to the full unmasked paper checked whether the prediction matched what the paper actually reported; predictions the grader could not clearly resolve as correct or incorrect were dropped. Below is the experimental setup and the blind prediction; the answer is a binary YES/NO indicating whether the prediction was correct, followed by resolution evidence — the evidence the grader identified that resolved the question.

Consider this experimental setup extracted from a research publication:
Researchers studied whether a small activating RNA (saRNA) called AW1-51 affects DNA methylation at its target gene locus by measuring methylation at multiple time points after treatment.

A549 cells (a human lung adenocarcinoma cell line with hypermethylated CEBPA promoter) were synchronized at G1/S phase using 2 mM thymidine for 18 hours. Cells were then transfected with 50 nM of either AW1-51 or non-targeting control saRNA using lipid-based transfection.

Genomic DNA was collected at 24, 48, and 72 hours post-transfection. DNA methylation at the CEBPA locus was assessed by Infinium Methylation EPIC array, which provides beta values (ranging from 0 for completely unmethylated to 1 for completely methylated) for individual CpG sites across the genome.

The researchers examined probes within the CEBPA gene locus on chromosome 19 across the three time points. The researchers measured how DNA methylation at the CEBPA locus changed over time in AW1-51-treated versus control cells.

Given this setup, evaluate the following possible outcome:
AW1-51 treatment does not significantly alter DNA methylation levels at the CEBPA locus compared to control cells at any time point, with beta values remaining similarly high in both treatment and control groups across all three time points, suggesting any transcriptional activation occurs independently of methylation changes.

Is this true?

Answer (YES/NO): NO